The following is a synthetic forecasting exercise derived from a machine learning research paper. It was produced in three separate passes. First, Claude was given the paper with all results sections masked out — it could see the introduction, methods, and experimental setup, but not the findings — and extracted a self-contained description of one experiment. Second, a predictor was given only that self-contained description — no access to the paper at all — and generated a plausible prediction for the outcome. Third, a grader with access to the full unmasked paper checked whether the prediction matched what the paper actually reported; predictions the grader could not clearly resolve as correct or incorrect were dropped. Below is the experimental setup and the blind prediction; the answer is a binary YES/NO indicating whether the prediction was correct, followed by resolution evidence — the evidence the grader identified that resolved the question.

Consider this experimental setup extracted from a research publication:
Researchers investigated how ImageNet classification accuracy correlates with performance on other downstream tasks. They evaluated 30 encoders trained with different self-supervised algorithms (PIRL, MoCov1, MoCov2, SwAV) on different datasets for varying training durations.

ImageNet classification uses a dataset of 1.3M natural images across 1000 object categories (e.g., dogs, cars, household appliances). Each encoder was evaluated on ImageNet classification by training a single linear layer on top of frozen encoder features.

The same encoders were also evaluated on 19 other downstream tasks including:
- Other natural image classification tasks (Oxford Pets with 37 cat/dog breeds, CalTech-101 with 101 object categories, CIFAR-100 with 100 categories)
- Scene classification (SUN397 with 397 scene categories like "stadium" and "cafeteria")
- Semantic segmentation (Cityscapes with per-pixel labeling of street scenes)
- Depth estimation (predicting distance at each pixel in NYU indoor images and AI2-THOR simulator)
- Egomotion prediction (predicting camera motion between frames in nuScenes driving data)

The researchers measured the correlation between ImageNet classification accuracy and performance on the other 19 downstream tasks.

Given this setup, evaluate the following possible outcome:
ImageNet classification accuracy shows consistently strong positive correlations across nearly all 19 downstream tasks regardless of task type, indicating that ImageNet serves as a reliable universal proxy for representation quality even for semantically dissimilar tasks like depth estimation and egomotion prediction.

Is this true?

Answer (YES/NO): NO